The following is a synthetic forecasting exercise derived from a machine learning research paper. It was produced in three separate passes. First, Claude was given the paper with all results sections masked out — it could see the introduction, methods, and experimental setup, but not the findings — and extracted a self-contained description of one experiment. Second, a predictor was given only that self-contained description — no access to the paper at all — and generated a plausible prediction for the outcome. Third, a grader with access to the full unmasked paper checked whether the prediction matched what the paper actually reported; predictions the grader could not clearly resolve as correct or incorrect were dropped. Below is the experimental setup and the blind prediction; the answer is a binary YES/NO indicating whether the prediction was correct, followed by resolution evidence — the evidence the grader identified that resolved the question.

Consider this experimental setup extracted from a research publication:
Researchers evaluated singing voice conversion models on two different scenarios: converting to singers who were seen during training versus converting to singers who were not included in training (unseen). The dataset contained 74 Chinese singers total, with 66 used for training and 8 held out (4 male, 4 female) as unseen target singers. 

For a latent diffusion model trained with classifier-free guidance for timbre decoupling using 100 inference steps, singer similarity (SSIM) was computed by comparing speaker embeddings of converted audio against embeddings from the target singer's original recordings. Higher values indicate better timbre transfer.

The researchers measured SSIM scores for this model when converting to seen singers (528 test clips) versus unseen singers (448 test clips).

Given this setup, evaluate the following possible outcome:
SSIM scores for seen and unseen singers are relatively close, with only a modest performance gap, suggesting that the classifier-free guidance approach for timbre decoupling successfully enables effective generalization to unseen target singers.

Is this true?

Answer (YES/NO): YES